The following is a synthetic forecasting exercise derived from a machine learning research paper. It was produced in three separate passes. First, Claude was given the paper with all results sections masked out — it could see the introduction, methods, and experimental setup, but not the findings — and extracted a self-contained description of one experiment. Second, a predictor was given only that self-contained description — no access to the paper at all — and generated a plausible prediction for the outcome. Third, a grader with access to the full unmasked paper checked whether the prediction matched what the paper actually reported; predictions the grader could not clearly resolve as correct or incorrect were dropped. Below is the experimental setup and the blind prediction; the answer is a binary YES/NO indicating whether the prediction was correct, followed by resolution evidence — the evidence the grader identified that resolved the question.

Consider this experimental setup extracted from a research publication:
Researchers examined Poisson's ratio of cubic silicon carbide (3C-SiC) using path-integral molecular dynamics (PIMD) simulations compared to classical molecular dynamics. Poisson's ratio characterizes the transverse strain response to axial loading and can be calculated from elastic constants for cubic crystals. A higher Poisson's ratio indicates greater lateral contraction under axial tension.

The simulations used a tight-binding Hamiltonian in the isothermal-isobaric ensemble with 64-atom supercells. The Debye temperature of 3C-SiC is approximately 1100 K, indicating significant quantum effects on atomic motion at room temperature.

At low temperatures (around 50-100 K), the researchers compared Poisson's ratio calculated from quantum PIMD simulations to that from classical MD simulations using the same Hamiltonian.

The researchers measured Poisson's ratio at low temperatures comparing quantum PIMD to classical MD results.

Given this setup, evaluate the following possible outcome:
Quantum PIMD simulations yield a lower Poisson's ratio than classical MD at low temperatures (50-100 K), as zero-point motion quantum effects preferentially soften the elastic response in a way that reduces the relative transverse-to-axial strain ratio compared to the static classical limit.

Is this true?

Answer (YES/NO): YES